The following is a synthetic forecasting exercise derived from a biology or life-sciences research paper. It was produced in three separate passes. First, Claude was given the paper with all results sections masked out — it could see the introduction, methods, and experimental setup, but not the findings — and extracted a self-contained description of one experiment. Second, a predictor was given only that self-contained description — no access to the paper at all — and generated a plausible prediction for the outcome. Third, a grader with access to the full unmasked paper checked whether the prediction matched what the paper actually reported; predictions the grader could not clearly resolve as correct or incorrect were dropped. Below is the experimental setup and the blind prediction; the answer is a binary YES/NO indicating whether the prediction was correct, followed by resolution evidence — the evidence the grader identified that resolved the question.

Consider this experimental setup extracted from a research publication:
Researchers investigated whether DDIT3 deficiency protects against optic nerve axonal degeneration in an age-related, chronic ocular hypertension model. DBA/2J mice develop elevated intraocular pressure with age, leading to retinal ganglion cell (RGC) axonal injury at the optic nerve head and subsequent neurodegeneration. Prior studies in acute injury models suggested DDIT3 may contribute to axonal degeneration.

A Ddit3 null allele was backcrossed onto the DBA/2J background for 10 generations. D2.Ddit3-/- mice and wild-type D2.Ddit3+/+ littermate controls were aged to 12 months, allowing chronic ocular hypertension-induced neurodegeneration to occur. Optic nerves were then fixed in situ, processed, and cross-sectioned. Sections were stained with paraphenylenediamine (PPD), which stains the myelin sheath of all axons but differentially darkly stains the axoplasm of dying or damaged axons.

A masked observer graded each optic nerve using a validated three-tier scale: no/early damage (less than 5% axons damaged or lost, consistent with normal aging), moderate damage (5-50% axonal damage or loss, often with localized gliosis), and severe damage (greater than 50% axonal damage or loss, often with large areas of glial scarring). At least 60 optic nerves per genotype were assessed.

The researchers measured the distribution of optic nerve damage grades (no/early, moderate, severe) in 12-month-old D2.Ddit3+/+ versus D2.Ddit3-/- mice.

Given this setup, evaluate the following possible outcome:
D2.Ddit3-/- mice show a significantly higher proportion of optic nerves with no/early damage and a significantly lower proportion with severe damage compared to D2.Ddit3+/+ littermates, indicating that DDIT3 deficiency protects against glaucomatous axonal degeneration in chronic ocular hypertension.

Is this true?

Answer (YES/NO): NO